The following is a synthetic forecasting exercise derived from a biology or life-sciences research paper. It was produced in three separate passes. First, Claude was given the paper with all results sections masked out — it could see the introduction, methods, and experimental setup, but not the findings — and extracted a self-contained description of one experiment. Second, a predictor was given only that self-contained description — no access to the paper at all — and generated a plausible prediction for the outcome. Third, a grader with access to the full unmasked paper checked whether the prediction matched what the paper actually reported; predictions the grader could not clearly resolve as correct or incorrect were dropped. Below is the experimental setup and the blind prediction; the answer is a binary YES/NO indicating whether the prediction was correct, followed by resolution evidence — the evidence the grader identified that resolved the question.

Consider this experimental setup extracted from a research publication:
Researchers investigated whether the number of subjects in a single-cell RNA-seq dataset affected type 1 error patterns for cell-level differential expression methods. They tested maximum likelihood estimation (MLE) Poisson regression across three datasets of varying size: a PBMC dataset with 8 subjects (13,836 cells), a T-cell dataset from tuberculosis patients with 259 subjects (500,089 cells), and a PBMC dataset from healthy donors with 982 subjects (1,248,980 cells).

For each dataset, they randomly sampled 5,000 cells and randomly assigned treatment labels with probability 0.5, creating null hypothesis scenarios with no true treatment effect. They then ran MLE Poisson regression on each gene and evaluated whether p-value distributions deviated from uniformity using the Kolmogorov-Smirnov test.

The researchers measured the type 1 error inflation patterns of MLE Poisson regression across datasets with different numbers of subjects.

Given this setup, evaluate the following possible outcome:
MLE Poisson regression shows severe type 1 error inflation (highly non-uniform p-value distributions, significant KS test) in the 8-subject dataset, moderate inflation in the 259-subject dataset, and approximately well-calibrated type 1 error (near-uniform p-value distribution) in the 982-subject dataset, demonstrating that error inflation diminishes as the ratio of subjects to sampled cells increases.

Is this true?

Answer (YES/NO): NO